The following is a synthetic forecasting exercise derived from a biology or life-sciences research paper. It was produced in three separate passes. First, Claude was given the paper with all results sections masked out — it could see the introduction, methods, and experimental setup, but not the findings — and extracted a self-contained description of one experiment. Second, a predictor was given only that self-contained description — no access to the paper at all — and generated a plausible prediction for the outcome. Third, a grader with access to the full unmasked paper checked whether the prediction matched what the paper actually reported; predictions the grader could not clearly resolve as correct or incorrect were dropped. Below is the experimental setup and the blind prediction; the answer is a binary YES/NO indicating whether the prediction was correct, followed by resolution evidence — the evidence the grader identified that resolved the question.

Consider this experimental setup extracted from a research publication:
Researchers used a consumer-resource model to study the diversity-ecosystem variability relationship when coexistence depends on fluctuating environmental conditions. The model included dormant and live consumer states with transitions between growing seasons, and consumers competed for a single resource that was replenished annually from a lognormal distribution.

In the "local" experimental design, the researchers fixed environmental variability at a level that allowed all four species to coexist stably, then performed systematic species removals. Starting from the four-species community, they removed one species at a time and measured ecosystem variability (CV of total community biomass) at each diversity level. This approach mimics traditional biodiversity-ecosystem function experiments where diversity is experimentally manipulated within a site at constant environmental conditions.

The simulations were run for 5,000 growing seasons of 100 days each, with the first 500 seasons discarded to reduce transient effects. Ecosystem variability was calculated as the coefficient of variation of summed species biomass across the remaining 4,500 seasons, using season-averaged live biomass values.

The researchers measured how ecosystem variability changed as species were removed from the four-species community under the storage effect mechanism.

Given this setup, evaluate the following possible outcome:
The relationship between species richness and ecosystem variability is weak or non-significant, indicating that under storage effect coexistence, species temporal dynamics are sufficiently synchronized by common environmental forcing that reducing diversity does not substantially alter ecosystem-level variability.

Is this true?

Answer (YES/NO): NO